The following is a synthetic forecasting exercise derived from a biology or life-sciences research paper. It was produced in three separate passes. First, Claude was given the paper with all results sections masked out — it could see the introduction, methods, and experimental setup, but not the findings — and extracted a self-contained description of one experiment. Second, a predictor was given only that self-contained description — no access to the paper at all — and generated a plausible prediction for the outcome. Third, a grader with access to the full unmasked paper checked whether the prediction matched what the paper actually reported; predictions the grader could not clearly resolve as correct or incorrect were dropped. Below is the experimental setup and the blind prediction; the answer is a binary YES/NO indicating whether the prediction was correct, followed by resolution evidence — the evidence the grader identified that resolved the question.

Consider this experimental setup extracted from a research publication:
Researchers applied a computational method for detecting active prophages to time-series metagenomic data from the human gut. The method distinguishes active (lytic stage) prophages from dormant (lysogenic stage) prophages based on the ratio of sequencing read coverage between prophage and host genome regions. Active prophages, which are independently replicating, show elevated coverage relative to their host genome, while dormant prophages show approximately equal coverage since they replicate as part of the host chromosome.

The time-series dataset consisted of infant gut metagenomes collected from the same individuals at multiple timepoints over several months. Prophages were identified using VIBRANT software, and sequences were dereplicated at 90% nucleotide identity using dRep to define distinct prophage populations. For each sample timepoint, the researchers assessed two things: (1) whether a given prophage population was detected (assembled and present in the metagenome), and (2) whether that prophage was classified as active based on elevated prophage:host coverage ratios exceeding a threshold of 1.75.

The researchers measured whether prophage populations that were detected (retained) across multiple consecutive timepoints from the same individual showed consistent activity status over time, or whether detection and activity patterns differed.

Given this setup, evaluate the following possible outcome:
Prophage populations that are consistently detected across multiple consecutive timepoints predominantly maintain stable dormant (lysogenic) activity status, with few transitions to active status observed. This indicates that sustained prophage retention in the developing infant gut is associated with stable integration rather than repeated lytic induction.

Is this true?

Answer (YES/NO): YES